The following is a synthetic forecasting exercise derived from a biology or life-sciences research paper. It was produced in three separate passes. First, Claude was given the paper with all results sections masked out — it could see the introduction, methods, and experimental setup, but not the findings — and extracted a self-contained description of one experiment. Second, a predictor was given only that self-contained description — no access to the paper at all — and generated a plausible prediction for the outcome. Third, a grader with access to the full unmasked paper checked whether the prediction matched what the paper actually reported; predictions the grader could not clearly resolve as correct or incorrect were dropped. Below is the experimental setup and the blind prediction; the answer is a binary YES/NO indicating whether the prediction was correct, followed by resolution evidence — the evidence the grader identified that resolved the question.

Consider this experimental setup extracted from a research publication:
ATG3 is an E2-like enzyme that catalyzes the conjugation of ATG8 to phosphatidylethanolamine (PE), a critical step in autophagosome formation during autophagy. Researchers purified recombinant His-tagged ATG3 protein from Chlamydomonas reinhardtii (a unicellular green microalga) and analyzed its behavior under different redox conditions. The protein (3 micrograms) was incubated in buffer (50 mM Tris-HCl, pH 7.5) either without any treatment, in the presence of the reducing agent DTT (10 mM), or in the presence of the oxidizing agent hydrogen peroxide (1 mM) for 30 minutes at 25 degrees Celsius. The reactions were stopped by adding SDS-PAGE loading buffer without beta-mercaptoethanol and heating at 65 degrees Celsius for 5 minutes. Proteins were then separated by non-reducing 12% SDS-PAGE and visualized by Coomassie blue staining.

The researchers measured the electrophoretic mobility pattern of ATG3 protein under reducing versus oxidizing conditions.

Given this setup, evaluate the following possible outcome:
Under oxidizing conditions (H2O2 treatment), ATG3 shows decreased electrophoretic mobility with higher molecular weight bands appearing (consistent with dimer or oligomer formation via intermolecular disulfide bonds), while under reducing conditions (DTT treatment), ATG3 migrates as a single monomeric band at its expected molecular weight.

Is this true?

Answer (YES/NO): YES